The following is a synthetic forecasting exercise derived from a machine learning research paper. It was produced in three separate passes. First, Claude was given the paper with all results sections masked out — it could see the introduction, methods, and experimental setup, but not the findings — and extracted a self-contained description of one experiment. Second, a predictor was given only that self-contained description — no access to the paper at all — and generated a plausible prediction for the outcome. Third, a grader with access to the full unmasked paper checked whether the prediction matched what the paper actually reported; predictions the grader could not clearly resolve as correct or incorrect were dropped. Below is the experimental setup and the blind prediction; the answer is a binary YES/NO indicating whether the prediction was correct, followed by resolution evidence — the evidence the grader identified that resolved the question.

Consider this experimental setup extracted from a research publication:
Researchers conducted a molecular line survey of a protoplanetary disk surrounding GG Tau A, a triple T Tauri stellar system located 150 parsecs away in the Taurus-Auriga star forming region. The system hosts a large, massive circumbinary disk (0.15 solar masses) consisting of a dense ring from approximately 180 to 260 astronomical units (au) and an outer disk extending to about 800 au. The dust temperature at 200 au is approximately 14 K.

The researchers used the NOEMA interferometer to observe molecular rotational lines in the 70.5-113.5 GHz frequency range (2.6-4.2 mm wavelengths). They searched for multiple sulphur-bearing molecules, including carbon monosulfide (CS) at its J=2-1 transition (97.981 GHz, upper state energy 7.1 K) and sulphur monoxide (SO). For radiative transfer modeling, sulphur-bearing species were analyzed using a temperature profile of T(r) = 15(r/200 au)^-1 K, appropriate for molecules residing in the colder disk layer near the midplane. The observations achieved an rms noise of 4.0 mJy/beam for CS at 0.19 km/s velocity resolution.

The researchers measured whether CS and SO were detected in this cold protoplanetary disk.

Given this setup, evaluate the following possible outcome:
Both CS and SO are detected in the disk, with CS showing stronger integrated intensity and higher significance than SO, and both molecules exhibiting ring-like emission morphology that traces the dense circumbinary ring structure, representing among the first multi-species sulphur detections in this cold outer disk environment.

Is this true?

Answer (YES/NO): NO